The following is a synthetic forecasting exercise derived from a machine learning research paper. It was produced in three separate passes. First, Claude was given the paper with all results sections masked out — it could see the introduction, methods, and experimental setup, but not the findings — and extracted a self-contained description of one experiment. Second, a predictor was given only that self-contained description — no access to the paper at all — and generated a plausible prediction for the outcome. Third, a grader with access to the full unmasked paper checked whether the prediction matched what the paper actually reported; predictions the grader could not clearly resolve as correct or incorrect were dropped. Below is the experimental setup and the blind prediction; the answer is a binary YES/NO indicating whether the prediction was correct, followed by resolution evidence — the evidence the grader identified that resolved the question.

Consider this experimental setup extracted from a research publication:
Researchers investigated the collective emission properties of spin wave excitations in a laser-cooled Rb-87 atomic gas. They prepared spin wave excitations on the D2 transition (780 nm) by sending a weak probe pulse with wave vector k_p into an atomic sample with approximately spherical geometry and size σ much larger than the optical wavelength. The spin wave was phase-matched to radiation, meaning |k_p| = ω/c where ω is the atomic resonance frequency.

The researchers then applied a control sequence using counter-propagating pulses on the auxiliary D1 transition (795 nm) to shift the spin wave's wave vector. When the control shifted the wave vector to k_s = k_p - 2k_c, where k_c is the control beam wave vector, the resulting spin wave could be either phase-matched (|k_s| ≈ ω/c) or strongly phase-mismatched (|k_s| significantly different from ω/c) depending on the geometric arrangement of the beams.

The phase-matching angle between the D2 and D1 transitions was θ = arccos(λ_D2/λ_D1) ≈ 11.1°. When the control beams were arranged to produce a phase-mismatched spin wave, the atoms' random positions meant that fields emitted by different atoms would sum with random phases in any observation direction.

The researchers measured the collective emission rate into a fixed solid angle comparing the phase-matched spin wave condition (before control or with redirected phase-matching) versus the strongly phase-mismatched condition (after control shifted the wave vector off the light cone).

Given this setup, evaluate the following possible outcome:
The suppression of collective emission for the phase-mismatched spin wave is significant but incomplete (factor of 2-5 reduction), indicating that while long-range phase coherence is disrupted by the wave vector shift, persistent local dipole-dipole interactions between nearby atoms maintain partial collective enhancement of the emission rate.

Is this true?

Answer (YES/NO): NO